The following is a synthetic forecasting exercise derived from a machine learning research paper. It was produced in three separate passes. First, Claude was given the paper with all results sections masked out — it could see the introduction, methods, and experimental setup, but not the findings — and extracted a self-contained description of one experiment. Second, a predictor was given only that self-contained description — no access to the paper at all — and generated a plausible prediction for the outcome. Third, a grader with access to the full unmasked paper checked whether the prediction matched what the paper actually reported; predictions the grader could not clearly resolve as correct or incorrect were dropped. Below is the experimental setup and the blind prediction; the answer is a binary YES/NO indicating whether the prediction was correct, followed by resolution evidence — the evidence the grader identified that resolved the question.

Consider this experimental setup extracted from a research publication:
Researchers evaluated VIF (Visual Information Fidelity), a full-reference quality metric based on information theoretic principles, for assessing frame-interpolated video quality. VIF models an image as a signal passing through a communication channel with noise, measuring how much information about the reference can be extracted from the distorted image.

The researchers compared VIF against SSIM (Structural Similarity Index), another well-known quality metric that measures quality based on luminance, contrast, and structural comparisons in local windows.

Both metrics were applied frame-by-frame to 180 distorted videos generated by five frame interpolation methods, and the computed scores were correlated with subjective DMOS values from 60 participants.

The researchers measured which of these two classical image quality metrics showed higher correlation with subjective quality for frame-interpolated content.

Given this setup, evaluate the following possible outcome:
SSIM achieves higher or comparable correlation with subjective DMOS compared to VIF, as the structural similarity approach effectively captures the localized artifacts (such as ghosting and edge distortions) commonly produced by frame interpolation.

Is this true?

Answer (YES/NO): YES